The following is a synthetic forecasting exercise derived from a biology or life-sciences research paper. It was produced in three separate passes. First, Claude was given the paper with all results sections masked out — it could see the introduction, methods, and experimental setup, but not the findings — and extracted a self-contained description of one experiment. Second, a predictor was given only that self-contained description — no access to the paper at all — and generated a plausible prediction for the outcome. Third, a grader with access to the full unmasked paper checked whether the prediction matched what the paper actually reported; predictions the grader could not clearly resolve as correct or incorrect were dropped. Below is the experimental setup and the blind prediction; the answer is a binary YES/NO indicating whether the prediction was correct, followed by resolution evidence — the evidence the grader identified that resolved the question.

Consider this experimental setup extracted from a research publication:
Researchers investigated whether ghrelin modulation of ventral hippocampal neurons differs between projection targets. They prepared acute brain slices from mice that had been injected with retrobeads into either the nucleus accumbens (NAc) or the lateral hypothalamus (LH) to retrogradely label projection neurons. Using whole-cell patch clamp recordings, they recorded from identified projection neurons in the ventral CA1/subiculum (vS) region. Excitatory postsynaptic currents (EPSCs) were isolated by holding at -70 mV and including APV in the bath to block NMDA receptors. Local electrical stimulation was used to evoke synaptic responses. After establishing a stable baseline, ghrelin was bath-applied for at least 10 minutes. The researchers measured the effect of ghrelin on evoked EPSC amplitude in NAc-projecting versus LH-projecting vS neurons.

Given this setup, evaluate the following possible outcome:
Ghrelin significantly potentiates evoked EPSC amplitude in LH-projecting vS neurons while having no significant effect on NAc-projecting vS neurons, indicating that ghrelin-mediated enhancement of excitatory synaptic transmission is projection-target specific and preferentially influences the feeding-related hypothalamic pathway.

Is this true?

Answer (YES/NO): NO